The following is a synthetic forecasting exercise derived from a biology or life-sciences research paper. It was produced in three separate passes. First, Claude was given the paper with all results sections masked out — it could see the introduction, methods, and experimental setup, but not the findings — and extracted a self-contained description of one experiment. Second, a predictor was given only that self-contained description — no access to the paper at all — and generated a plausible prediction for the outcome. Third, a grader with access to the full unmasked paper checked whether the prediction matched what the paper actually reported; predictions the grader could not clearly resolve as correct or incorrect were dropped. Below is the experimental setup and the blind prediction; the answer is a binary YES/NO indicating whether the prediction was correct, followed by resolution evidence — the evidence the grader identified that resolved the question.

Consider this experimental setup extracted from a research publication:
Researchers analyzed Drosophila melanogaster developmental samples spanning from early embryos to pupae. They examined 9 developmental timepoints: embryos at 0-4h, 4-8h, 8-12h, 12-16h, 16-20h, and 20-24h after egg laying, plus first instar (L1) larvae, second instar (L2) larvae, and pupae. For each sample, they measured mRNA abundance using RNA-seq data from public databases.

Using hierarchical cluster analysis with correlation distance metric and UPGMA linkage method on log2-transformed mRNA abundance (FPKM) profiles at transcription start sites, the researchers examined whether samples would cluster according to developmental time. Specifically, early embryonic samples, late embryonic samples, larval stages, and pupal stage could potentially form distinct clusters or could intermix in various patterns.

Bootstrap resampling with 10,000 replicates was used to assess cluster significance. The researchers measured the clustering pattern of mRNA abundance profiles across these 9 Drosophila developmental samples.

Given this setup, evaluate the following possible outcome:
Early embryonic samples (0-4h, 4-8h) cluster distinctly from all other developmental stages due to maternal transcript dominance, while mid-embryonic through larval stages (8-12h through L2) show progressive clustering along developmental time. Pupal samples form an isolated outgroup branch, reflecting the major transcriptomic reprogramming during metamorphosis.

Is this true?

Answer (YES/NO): NO